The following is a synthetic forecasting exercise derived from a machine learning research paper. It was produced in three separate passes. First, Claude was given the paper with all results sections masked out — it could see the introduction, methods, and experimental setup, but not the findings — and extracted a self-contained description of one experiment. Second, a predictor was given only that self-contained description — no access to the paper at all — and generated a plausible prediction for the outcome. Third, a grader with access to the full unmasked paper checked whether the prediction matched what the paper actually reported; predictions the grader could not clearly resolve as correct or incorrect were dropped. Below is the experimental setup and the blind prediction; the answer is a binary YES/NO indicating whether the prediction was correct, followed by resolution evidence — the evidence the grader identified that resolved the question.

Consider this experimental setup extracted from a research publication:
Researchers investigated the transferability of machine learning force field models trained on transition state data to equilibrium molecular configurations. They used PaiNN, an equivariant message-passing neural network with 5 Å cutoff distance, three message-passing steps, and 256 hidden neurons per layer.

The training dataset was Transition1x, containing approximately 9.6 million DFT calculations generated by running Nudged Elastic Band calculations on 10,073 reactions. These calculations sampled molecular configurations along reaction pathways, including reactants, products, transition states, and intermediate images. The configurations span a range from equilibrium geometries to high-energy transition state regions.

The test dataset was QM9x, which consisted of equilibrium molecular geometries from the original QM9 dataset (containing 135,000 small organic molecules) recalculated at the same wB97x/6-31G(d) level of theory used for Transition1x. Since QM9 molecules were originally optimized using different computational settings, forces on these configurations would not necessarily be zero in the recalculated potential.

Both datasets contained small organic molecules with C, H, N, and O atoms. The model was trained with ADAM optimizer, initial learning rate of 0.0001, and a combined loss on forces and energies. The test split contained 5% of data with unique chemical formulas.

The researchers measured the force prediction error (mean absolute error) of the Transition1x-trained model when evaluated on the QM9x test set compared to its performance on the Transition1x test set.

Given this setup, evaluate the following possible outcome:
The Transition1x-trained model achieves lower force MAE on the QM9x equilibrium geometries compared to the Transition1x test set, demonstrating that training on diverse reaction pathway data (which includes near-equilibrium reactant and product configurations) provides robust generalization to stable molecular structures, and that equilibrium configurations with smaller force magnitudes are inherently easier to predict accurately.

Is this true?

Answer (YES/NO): YES